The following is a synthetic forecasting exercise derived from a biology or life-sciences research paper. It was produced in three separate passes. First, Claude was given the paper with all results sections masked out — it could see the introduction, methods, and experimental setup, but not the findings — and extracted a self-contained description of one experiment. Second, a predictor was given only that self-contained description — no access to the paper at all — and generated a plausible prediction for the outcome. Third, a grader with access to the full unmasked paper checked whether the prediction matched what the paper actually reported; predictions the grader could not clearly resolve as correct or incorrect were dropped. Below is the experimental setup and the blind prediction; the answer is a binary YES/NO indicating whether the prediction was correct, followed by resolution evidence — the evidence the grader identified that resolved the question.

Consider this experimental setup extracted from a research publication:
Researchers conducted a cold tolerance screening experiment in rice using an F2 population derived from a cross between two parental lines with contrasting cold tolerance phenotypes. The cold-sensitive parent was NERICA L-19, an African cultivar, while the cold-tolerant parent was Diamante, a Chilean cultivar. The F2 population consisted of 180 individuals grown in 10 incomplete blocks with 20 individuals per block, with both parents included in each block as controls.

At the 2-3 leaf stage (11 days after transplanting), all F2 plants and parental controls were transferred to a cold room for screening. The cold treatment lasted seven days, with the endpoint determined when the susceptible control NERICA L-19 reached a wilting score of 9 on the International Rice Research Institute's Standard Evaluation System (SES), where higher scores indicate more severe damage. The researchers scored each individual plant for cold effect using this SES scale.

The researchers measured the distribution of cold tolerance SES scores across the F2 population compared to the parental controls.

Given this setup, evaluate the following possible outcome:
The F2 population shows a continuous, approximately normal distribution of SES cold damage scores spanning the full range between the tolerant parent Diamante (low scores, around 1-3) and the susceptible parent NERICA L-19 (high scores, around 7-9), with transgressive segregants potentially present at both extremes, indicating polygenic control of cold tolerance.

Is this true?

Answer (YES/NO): NO